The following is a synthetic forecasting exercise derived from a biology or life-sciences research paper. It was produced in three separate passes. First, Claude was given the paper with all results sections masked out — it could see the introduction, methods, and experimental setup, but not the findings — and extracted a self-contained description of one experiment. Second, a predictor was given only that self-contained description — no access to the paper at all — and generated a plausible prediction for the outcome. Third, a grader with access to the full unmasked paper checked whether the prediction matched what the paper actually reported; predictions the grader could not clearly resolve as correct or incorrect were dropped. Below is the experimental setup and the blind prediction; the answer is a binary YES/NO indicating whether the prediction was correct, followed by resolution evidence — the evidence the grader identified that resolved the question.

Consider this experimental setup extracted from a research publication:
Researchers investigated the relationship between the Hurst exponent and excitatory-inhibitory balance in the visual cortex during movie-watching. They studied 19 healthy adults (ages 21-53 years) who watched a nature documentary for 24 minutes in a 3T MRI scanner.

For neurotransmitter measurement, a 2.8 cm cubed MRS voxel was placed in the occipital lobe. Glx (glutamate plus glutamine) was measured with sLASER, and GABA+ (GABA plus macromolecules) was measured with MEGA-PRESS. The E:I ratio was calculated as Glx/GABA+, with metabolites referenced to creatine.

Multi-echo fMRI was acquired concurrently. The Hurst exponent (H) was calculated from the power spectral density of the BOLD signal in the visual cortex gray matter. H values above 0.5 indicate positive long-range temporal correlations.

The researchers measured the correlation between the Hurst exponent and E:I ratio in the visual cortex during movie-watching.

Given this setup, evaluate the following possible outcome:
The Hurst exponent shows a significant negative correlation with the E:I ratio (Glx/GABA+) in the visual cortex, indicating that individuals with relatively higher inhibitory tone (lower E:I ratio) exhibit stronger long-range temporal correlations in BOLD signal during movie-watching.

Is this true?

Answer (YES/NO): NO